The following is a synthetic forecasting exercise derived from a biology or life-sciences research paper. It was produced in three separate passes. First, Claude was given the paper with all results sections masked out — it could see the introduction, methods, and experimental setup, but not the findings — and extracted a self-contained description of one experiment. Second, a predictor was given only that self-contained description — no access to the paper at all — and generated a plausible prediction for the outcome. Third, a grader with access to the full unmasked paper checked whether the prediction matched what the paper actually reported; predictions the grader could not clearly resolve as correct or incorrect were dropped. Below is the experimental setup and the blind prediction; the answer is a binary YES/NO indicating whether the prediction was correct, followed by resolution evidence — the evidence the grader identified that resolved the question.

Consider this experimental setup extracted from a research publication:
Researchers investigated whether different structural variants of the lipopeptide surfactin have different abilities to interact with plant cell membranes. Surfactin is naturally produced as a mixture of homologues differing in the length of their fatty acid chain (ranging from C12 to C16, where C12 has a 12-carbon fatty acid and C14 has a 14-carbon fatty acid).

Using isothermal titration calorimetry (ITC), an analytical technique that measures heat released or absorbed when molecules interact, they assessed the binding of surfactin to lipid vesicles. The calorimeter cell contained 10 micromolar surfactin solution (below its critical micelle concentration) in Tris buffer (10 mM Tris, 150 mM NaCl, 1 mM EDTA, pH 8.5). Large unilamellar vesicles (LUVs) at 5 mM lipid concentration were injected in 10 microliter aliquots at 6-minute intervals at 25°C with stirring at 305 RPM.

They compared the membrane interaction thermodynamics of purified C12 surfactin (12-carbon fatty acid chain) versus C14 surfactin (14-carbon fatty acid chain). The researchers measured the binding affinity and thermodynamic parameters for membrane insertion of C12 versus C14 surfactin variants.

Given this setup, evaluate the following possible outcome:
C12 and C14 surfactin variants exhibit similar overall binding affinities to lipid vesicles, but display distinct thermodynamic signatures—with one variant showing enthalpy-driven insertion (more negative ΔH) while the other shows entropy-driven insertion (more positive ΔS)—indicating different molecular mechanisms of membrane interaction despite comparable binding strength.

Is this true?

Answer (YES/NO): NO